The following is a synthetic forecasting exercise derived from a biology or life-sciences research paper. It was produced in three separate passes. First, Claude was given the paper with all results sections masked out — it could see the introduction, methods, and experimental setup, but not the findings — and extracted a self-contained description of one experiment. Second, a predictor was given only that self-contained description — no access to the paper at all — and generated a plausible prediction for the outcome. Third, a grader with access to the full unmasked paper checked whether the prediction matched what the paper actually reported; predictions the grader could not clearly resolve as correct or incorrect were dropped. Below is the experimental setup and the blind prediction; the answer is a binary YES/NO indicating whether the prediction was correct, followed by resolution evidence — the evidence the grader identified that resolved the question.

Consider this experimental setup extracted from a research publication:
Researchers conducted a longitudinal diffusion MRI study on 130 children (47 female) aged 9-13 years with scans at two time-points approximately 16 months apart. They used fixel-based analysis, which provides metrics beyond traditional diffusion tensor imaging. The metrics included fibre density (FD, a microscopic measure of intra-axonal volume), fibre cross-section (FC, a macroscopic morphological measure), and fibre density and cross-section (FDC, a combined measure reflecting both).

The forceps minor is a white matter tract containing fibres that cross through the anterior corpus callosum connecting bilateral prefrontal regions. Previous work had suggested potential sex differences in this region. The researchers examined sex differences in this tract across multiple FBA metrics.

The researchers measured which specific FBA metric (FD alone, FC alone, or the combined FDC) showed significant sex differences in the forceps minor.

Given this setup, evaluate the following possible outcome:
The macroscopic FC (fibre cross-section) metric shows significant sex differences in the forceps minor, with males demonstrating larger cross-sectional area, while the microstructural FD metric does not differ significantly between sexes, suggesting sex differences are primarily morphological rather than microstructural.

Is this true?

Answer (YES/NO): NO